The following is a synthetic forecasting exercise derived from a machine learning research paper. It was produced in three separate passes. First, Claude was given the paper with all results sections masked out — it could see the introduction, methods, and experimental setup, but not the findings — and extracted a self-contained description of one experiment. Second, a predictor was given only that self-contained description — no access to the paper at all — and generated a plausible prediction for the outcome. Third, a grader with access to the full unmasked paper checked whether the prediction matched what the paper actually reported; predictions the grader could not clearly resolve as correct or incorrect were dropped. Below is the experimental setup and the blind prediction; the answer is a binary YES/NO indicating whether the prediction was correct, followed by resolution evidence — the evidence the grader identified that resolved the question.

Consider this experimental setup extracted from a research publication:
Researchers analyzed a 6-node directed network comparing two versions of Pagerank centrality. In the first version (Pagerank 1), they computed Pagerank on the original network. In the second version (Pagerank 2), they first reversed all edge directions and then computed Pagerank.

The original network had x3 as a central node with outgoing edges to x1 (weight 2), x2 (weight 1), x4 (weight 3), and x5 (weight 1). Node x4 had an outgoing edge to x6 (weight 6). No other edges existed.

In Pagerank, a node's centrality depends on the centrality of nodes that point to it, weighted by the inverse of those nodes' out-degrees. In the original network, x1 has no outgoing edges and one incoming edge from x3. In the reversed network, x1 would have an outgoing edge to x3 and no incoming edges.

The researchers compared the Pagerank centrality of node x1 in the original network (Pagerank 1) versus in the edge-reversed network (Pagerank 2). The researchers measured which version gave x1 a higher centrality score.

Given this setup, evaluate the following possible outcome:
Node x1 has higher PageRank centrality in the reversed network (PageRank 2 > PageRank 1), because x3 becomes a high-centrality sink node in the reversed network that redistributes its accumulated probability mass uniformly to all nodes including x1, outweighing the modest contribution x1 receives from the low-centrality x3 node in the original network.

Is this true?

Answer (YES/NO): YES